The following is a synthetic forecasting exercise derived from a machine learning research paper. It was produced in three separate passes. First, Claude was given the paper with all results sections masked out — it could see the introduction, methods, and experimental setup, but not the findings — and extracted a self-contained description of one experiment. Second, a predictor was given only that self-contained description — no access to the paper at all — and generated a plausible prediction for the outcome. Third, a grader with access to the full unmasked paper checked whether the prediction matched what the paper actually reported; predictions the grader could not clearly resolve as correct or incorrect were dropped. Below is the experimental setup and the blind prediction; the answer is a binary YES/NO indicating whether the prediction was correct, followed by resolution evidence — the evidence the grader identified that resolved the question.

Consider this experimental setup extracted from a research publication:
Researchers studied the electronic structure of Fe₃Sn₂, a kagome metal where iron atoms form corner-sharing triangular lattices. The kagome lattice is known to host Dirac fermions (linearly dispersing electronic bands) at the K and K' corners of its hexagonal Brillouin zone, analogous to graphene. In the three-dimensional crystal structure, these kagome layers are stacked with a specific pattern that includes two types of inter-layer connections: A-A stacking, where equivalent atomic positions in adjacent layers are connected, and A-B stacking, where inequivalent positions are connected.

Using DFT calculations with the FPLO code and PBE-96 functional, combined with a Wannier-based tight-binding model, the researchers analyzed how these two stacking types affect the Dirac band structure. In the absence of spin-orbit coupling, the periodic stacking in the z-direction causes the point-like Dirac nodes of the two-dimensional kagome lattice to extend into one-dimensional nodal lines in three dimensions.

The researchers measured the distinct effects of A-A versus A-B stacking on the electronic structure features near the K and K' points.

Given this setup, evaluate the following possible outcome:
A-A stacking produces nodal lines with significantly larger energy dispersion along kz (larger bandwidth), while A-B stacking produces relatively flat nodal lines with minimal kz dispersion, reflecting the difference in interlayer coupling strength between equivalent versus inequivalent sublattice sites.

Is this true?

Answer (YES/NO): NO